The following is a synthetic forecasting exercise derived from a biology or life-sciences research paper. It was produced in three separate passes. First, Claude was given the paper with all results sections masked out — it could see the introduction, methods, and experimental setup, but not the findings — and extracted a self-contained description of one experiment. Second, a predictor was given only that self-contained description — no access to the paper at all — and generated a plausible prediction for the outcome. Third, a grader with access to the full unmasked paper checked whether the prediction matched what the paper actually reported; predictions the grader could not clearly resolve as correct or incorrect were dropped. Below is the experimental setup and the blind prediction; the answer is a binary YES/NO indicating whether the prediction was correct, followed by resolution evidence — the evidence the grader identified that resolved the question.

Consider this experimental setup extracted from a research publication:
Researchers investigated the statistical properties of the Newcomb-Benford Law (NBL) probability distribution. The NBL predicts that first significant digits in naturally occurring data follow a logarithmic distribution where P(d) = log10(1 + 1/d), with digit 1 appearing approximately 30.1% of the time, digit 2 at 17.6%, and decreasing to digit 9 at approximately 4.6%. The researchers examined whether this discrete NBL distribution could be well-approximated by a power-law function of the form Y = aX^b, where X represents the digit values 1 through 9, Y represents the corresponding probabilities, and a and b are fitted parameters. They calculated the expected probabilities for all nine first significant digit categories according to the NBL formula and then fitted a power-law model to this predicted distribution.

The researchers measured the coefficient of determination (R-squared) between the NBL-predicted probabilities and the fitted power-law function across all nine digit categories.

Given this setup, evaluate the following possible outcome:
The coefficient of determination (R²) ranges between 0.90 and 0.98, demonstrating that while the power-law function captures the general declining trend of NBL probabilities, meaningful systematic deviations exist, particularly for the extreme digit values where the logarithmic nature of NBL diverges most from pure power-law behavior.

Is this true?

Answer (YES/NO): NO